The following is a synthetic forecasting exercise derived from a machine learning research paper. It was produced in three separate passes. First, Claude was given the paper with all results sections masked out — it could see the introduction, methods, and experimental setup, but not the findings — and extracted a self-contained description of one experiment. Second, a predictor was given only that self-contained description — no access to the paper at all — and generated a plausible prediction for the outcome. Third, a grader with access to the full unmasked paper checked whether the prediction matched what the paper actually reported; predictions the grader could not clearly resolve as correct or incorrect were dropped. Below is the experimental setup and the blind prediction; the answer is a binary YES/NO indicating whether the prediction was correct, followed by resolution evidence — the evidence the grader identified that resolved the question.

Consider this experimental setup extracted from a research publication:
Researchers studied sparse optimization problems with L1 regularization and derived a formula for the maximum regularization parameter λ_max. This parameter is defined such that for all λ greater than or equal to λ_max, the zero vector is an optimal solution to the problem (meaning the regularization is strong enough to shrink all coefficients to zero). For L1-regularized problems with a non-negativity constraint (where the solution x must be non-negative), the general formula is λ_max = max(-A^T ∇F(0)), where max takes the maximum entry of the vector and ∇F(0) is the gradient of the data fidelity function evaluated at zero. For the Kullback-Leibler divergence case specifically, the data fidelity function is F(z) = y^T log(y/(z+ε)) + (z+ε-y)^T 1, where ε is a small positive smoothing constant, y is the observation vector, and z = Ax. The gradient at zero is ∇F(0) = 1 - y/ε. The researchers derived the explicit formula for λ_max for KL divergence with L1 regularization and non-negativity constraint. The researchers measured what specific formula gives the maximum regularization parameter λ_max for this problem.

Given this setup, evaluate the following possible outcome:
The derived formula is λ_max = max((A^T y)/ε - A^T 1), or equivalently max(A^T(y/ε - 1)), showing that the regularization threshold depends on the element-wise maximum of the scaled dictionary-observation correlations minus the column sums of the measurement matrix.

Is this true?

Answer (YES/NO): YES